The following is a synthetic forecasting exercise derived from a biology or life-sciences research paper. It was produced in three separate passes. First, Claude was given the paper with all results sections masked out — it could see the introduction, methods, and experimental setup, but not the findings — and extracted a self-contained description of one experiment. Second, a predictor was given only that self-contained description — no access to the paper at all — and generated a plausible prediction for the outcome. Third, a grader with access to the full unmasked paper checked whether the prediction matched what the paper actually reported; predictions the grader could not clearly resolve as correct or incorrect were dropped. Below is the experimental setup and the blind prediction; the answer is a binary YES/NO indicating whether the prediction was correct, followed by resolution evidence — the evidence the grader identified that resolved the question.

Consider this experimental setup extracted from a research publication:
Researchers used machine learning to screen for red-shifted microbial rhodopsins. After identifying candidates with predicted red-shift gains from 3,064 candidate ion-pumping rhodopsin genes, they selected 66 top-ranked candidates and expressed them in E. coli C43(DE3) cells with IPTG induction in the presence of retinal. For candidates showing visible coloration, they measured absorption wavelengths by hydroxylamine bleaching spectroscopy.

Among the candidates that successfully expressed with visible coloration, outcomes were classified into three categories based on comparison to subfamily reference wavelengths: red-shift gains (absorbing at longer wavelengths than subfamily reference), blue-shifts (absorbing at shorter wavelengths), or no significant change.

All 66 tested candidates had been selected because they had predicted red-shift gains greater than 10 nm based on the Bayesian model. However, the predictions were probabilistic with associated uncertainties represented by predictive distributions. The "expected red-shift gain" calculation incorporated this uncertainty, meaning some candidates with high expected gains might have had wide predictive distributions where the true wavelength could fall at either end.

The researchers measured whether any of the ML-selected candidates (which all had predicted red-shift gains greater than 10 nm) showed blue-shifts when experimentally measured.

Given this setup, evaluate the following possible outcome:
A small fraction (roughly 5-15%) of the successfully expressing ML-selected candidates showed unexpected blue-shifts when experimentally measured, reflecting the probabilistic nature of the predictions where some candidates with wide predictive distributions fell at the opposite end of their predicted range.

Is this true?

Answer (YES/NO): NO